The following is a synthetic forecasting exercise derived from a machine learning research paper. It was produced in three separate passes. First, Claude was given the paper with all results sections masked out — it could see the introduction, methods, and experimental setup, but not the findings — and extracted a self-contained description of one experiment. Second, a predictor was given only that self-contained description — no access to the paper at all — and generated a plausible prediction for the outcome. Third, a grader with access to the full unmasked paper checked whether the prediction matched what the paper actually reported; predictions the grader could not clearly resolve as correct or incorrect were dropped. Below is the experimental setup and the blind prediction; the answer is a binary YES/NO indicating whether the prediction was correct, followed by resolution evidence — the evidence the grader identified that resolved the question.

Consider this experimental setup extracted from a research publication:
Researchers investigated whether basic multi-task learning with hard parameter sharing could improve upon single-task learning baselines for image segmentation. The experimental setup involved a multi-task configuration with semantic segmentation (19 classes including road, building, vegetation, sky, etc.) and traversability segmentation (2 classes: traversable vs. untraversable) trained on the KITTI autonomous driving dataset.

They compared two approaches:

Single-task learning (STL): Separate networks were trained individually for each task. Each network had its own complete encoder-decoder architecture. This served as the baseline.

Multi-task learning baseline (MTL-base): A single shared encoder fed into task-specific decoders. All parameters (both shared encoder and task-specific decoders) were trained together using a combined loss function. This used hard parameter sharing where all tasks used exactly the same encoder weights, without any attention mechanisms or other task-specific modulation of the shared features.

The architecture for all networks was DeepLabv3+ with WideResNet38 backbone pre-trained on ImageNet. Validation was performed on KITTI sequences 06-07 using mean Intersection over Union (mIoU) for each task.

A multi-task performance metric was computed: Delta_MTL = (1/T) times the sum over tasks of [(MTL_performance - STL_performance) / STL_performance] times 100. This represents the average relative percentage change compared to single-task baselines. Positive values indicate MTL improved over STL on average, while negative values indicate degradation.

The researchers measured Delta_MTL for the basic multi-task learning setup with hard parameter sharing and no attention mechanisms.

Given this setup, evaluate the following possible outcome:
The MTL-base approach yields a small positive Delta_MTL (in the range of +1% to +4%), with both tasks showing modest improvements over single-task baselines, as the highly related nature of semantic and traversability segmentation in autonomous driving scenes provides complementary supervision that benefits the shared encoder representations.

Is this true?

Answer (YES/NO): NO